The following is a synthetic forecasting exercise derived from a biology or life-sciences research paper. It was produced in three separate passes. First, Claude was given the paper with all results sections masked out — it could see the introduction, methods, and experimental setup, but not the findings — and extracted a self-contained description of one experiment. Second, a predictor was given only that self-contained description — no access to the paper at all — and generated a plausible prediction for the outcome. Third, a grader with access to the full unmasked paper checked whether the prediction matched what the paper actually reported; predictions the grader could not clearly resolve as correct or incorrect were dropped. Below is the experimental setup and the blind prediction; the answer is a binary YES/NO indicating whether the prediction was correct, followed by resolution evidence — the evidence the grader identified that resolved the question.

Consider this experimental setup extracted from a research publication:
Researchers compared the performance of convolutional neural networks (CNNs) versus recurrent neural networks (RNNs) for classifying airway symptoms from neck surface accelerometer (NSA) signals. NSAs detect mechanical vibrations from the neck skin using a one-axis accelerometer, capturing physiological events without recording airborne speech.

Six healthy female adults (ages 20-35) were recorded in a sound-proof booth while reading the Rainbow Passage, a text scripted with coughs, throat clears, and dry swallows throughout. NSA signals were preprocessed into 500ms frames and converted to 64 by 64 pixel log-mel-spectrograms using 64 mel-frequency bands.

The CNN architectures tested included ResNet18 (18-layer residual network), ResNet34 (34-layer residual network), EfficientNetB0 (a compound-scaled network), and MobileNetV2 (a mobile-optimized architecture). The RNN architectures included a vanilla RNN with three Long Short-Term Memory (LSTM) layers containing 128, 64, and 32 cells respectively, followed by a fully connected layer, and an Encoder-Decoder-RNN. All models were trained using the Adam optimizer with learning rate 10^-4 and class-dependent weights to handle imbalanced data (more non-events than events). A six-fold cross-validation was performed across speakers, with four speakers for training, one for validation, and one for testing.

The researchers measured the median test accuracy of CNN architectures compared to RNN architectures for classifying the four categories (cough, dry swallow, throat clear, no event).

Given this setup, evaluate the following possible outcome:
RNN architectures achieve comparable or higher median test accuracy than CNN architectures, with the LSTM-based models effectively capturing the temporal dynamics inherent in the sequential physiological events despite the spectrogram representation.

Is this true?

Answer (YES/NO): NO